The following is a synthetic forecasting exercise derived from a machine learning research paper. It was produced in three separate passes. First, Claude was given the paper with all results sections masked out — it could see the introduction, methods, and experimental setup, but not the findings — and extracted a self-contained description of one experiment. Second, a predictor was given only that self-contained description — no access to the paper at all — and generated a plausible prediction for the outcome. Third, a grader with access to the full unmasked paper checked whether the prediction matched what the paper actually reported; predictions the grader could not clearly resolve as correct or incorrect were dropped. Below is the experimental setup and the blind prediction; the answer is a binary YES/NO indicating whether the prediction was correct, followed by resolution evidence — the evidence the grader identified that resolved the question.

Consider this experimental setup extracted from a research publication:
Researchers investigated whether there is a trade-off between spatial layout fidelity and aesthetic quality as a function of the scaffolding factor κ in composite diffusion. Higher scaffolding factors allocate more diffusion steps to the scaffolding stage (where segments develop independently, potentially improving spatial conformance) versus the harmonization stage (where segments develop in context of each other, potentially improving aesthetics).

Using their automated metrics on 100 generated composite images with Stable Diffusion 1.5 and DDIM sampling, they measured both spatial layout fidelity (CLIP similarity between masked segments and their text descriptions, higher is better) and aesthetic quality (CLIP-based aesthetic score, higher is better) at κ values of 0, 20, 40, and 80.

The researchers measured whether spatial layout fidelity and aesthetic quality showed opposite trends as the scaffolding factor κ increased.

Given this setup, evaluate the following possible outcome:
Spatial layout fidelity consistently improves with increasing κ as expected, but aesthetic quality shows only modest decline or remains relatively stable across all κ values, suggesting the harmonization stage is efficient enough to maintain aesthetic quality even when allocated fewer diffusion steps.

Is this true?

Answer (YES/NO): NO